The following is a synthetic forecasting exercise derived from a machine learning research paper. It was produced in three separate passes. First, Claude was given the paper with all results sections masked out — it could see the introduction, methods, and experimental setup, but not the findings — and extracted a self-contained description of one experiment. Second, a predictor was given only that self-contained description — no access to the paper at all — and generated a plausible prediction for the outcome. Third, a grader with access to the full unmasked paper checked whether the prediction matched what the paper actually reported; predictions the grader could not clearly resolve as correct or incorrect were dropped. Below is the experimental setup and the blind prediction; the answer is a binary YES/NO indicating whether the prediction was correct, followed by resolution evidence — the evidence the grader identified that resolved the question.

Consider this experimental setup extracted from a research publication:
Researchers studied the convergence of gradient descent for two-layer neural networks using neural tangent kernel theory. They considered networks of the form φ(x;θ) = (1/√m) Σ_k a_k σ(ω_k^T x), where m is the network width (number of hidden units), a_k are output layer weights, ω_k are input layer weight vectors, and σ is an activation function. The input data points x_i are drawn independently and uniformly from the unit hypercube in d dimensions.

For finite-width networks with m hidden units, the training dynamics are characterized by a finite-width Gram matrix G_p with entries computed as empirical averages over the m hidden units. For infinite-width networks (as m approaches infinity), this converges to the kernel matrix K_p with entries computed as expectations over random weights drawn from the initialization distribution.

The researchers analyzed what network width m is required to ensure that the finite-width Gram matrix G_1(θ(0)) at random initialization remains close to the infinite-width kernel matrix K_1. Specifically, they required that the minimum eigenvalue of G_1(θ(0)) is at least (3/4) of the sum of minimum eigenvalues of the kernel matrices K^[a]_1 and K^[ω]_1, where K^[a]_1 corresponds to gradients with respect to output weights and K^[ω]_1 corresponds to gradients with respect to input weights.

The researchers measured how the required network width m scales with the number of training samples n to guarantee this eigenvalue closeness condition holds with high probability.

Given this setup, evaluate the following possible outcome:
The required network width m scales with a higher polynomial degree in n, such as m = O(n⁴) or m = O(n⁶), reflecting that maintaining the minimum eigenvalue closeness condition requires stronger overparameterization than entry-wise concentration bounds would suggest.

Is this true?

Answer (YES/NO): NO